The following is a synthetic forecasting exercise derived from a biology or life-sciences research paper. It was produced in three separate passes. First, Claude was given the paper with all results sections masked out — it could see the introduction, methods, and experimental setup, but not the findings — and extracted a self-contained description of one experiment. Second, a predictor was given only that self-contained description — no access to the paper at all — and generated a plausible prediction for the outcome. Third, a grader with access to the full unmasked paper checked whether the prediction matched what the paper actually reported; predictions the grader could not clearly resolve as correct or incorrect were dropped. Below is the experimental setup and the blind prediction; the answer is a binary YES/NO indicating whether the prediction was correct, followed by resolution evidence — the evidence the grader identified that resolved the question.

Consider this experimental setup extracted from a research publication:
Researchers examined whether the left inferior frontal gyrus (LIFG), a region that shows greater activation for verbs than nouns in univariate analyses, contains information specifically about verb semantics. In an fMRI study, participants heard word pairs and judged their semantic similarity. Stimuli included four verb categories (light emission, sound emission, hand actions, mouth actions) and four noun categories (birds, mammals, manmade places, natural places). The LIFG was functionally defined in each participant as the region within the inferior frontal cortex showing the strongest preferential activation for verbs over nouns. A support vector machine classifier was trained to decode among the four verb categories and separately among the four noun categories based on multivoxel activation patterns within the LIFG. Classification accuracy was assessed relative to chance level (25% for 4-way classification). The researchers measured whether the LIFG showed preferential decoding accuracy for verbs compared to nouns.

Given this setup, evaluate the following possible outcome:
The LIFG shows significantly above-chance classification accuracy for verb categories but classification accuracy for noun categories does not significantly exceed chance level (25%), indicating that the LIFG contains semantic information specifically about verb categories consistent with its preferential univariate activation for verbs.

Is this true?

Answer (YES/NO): NO